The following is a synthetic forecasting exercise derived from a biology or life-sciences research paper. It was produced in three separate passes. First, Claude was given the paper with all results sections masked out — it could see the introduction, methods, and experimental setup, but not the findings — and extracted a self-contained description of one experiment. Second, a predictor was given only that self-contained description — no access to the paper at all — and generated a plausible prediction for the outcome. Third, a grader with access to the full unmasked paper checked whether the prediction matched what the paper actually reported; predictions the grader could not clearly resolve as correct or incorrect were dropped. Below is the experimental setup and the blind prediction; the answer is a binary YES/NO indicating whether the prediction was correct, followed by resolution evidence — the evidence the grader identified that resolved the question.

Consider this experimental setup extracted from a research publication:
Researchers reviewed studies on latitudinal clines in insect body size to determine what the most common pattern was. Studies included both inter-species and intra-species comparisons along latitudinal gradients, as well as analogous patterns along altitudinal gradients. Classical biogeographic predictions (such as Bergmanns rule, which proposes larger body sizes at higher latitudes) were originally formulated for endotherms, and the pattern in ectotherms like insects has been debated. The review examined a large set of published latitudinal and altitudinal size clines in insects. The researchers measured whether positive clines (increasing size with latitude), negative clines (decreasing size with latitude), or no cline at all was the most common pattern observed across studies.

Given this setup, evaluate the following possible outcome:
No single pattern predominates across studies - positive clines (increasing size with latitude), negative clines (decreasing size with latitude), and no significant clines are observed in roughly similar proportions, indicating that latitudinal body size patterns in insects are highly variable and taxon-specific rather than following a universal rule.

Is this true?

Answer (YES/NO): NO